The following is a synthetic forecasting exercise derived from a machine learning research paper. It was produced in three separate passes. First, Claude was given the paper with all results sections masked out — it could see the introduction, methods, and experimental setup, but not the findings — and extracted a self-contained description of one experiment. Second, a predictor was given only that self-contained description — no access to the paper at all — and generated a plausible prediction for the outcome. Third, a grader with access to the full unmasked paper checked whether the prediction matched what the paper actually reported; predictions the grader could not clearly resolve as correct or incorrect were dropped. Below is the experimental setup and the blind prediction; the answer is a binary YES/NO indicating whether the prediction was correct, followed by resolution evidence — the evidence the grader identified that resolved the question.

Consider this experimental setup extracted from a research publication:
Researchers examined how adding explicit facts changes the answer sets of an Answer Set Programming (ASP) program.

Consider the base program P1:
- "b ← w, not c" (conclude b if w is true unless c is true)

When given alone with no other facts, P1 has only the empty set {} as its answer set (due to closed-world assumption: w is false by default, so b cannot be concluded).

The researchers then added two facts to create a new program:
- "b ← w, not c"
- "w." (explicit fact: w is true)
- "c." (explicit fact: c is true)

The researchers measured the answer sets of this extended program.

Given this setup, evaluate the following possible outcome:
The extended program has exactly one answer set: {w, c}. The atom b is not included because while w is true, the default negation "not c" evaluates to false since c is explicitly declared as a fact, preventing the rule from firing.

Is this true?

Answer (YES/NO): YES